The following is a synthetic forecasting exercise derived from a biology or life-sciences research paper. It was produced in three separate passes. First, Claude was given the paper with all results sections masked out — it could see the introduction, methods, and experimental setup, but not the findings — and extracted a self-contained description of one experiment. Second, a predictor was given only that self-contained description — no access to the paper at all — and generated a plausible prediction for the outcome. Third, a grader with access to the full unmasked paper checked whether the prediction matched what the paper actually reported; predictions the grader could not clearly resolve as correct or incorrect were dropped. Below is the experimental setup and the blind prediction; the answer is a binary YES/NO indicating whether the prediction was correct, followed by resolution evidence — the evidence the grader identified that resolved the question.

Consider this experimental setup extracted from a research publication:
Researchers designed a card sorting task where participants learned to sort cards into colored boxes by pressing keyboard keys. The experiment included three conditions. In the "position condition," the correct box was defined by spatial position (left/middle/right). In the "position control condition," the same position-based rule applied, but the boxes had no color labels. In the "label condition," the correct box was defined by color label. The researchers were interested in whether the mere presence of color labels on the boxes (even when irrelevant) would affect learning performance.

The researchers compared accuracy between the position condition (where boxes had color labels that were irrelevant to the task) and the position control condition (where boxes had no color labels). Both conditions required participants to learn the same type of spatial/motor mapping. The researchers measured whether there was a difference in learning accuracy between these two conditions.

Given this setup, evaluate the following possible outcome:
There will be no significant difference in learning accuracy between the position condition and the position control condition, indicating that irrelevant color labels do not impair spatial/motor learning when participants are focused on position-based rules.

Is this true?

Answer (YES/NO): YES